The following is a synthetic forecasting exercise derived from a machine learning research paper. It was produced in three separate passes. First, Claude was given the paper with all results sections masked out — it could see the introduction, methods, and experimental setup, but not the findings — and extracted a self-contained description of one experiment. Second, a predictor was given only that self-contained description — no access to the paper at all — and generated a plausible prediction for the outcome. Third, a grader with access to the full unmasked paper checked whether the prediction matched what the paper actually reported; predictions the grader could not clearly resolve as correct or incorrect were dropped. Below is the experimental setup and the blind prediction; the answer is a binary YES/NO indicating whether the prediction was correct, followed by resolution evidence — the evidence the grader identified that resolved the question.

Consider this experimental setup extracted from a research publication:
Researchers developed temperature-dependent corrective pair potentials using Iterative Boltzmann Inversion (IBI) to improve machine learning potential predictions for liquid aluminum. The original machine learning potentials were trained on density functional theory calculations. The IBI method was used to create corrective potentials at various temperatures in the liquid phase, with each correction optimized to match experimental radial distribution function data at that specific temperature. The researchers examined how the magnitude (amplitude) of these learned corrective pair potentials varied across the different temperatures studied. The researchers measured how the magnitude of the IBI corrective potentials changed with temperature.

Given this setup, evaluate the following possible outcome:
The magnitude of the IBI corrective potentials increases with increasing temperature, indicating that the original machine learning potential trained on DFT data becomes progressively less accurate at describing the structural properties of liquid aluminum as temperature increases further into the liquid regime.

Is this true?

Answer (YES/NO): YES